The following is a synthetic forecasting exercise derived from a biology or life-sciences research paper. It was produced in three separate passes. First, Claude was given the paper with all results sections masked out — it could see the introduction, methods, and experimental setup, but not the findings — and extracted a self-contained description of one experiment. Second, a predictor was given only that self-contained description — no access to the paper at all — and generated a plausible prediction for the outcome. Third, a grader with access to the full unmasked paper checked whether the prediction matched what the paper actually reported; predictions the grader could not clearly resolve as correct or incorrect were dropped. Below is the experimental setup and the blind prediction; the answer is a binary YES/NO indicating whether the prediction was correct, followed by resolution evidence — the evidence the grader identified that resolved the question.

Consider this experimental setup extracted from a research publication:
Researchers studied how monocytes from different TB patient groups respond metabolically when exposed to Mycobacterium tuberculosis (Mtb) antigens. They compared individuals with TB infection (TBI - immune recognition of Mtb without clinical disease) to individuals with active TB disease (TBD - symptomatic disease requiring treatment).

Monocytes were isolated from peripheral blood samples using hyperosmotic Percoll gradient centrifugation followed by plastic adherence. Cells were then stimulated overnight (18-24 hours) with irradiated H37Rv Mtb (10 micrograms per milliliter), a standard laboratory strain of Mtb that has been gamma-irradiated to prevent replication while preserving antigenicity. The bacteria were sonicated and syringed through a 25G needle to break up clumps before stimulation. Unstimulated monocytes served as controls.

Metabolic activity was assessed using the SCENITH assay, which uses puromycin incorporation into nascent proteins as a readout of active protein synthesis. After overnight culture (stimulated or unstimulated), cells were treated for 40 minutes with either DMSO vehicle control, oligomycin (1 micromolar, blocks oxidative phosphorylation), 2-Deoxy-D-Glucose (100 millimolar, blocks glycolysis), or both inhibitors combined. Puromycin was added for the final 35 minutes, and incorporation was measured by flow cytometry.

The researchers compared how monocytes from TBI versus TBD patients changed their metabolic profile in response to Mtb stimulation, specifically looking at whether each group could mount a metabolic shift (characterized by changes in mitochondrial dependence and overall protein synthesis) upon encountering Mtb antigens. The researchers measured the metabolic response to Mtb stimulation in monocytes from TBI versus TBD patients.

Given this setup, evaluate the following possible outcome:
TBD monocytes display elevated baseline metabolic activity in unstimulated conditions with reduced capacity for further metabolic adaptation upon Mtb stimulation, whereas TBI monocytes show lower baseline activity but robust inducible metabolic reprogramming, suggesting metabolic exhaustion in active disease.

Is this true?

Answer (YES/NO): NO